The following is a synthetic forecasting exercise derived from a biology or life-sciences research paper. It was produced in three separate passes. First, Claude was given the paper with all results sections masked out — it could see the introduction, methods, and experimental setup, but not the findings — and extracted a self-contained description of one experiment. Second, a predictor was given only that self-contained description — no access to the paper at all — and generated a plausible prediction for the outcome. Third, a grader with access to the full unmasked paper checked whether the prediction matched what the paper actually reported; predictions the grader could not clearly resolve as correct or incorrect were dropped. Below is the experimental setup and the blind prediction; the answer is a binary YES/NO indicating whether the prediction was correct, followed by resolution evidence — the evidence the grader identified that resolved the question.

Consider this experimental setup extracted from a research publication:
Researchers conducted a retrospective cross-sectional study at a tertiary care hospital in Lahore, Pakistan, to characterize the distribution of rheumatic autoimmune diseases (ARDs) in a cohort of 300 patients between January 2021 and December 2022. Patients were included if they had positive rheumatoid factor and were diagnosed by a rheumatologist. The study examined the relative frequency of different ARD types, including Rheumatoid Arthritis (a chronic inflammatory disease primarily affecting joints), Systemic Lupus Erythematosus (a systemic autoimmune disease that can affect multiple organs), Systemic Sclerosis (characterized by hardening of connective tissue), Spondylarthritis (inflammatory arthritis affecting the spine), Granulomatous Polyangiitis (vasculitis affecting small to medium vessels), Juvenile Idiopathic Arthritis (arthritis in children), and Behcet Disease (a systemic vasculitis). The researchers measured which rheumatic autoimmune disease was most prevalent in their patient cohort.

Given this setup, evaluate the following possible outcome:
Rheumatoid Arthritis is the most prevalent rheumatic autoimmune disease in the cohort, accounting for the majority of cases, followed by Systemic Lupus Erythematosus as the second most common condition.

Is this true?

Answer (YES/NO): YES